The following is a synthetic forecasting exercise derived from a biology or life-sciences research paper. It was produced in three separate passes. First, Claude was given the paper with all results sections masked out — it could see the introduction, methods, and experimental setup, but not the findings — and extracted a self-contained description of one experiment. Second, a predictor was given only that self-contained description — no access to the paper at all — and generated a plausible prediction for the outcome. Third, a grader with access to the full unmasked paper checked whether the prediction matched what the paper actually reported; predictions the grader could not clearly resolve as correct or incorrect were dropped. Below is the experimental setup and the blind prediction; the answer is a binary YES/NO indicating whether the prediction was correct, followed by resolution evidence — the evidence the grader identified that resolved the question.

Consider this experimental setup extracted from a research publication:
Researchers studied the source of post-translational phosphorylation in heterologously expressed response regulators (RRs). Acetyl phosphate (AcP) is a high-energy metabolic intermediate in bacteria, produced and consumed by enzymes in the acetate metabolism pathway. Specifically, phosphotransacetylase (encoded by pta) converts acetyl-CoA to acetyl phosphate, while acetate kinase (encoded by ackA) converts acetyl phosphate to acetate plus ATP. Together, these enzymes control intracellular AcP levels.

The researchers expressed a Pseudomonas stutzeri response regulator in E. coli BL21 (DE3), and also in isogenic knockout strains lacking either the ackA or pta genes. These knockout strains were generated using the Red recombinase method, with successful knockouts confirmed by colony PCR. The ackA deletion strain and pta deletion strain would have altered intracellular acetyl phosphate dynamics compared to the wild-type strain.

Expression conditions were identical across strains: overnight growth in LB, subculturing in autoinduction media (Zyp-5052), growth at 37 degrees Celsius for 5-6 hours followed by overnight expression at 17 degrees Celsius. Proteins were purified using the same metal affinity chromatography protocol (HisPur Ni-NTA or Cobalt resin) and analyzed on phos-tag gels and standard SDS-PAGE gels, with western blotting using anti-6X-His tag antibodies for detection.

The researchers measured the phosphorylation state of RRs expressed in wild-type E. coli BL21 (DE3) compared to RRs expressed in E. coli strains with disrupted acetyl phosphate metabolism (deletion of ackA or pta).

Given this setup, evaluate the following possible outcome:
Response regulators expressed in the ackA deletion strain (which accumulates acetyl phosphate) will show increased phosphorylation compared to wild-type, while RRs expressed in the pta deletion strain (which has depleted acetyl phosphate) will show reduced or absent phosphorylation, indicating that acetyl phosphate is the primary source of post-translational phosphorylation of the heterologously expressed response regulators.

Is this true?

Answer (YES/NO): NO